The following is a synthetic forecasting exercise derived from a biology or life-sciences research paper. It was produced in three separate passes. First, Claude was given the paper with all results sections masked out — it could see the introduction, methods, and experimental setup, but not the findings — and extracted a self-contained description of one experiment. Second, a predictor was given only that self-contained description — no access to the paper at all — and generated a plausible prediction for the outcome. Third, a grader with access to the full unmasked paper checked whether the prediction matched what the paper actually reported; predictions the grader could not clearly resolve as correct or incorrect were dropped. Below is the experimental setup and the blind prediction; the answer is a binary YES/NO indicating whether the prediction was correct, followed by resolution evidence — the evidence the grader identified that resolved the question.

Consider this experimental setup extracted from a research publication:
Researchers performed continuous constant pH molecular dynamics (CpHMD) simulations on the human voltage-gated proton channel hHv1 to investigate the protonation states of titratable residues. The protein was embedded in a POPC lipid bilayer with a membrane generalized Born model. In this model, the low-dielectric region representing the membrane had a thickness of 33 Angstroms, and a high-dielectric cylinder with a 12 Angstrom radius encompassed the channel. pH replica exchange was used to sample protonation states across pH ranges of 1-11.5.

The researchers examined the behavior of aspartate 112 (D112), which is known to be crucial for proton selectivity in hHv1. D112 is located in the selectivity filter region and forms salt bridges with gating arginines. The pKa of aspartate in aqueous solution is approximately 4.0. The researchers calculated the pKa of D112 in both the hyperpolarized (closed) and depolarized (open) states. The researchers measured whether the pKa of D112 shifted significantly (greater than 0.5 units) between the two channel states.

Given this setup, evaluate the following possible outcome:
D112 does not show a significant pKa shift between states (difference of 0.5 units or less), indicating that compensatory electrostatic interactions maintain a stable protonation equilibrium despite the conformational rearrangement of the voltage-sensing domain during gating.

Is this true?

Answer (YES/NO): YES